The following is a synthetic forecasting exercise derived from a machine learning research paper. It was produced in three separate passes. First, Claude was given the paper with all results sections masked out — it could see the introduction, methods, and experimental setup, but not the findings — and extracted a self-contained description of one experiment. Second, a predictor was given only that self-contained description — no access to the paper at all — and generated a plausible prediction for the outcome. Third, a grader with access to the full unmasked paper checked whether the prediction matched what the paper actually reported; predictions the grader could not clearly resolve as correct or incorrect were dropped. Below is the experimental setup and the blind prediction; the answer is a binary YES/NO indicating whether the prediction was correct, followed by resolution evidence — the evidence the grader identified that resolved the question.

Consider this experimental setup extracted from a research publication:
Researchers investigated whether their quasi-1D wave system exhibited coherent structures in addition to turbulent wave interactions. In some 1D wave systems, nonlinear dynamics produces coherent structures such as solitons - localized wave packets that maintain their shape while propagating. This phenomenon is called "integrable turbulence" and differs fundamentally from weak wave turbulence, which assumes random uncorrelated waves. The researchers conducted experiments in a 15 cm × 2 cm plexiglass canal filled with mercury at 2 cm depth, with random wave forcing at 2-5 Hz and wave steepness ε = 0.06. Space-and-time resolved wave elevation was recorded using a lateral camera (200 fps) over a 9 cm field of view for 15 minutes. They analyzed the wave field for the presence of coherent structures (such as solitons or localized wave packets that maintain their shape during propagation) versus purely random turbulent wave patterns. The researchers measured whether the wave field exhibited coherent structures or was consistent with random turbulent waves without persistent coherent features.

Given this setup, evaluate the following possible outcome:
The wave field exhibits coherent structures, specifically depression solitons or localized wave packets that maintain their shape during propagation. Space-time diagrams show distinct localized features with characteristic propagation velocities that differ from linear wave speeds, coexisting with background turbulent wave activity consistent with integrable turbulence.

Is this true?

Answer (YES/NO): NO